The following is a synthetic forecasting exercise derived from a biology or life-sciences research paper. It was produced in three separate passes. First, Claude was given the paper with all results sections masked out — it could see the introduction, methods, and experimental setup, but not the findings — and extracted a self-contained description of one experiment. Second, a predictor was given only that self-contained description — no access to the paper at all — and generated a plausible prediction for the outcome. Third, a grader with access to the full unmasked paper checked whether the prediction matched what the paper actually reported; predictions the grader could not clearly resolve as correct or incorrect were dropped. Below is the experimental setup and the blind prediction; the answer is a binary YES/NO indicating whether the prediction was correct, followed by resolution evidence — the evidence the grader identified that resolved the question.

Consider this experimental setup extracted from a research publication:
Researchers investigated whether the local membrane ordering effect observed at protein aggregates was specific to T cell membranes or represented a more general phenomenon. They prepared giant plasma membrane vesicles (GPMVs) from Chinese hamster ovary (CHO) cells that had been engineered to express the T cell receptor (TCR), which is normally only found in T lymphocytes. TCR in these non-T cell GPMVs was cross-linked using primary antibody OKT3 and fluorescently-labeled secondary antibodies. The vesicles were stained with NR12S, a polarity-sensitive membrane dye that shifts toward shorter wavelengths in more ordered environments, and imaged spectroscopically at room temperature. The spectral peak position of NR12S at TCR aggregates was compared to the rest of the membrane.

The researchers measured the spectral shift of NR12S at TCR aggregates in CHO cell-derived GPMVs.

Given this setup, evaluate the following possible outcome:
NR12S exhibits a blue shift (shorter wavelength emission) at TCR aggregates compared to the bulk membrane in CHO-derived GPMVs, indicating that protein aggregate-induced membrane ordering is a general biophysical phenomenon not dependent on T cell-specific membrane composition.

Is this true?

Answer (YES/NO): YES